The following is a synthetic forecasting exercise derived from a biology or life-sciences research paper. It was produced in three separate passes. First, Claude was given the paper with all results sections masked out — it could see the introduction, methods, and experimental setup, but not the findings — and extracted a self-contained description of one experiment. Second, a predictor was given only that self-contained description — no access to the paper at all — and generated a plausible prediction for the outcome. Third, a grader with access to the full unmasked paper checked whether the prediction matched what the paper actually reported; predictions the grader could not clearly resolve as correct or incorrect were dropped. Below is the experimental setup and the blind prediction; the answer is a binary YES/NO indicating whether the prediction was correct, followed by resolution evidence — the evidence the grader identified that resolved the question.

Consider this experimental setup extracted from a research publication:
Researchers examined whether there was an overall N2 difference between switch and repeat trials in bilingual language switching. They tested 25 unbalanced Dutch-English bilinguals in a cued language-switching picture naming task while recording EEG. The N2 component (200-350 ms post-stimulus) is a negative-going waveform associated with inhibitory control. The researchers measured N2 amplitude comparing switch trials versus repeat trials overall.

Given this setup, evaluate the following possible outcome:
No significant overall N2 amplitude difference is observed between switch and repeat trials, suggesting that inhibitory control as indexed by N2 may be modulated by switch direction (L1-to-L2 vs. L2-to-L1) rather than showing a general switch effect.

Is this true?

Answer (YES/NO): NO